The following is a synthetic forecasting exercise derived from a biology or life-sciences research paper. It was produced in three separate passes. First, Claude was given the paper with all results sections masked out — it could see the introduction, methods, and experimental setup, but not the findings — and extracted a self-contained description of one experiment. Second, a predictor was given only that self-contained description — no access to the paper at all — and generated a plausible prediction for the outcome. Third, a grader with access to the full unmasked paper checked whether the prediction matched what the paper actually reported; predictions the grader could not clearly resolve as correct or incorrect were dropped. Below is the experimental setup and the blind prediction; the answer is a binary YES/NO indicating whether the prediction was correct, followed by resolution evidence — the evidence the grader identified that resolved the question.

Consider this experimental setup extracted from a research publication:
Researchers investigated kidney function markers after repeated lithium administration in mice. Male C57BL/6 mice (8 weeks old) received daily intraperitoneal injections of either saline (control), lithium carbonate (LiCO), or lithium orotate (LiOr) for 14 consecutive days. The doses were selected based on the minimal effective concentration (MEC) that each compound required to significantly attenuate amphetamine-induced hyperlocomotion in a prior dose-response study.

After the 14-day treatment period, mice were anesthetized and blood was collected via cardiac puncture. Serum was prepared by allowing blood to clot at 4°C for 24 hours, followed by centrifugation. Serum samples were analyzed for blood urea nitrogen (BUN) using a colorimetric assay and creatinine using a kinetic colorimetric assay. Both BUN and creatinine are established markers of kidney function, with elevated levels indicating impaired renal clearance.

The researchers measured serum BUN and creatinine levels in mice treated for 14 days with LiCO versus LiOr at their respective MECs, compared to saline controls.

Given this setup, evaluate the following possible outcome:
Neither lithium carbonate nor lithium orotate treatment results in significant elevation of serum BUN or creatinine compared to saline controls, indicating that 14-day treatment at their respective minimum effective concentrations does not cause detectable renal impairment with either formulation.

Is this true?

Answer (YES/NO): YES